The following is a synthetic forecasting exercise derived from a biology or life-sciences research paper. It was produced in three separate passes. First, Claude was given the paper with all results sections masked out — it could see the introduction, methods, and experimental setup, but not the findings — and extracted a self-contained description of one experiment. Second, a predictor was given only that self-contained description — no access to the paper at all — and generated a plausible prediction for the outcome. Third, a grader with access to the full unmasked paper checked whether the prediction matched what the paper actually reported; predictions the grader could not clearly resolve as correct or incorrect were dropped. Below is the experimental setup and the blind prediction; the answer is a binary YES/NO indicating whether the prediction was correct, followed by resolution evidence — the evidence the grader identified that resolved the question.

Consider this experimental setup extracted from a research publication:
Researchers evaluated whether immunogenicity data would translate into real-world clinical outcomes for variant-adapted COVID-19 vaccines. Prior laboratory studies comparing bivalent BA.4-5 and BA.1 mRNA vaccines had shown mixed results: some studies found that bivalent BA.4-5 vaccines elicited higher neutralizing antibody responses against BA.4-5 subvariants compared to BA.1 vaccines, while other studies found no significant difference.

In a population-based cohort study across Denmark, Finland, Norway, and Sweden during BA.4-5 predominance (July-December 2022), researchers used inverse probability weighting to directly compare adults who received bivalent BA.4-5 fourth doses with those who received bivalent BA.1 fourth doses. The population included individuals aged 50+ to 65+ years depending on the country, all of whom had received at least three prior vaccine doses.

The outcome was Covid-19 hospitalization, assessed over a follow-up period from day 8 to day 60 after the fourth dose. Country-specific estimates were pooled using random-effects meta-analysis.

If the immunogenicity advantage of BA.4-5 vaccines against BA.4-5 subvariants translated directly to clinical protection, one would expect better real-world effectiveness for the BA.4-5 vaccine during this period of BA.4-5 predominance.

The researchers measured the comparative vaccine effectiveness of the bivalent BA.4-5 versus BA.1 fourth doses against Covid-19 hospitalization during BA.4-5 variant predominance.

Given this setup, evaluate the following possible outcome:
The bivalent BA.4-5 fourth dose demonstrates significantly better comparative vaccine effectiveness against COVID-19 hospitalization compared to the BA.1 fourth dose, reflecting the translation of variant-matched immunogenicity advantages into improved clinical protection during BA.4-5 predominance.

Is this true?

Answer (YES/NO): YES